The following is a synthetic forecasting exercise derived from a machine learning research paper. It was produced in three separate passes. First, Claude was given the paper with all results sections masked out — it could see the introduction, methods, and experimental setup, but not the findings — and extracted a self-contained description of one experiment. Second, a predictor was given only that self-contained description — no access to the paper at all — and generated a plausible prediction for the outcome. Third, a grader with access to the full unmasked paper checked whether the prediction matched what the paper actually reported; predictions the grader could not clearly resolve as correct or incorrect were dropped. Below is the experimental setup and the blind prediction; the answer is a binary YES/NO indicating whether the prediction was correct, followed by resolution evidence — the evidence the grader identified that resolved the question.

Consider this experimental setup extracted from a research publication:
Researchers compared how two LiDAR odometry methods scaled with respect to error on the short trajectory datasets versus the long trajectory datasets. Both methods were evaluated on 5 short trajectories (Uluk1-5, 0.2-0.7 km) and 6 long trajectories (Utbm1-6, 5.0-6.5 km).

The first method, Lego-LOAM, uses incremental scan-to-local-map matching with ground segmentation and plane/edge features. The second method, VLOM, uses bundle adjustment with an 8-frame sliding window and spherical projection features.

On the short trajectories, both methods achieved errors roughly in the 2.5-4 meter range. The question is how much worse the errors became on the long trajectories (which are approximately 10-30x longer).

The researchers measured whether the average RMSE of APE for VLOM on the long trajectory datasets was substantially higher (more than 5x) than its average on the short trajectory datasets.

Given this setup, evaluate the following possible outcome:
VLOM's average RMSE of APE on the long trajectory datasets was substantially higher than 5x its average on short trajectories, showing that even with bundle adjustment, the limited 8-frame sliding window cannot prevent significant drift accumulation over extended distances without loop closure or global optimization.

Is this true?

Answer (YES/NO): YES